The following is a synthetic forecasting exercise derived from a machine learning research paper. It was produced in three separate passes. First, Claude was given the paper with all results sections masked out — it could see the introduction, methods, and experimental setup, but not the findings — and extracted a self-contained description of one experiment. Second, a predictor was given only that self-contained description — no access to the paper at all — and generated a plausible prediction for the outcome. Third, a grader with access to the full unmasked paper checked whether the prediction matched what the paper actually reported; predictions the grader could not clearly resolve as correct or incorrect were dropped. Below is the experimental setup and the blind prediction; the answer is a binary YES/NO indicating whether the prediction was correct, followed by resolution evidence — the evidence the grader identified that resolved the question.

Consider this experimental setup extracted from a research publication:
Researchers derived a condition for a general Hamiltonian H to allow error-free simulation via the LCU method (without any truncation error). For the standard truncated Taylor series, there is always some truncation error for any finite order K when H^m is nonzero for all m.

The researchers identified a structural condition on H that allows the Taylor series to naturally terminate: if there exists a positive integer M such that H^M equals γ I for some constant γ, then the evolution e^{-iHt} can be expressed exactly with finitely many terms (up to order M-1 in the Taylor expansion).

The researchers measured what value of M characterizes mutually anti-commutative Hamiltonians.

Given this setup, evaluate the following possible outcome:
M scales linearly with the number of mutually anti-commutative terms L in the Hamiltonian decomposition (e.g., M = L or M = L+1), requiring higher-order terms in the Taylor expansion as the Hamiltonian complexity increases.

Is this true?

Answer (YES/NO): NO